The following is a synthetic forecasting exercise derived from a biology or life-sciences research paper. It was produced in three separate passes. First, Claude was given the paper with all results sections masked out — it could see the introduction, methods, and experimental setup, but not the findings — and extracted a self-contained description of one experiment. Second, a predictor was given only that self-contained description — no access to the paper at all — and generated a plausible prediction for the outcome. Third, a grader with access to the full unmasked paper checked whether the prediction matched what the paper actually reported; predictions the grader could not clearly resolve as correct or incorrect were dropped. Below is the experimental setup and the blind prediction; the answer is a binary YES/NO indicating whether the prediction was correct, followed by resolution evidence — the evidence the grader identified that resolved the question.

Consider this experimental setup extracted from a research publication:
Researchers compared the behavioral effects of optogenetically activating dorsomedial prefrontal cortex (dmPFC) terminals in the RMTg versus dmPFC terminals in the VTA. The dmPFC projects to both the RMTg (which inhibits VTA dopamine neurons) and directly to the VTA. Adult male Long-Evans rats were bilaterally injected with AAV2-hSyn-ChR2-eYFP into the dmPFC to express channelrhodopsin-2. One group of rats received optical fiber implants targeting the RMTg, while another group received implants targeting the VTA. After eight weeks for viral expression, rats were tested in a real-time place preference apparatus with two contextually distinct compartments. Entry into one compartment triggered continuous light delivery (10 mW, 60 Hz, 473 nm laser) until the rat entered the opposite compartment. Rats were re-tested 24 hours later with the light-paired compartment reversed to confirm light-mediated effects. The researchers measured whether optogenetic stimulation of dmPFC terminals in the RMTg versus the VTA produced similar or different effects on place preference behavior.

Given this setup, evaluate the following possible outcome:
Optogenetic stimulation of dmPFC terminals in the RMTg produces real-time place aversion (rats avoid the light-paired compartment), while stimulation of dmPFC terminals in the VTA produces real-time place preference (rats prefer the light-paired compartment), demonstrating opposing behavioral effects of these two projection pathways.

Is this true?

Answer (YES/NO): NO